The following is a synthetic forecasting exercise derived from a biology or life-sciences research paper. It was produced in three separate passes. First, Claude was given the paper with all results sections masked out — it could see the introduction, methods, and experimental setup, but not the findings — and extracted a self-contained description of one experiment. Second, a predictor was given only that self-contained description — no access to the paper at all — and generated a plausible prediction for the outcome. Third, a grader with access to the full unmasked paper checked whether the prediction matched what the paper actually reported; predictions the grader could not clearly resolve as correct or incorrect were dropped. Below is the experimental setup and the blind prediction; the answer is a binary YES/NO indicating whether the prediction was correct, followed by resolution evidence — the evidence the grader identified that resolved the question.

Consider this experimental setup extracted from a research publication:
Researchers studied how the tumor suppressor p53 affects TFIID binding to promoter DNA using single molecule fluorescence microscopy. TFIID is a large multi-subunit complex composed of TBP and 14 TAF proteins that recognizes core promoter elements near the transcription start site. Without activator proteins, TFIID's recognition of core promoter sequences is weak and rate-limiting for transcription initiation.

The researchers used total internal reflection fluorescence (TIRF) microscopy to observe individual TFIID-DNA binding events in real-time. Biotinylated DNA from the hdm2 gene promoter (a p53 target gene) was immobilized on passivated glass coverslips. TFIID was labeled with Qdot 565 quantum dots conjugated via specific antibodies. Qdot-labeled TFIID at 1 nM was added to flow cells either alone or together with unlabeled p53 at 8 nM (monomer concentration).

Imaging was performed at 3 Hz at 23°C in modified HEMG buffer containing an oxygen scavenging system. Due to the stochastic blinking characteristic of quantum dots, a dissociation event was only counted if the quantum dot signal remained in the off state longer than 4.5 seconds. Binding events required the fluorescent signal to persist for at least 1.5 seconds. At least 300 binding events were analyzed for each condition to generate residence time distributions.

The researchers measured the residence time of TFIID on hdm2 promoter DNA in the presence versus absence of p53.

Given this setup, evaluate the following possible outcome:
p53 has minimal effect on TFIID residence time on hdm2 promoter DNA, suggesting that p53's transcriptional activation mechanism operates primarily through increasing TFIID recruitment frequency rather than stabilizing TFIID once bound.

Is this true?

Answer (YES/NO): NO